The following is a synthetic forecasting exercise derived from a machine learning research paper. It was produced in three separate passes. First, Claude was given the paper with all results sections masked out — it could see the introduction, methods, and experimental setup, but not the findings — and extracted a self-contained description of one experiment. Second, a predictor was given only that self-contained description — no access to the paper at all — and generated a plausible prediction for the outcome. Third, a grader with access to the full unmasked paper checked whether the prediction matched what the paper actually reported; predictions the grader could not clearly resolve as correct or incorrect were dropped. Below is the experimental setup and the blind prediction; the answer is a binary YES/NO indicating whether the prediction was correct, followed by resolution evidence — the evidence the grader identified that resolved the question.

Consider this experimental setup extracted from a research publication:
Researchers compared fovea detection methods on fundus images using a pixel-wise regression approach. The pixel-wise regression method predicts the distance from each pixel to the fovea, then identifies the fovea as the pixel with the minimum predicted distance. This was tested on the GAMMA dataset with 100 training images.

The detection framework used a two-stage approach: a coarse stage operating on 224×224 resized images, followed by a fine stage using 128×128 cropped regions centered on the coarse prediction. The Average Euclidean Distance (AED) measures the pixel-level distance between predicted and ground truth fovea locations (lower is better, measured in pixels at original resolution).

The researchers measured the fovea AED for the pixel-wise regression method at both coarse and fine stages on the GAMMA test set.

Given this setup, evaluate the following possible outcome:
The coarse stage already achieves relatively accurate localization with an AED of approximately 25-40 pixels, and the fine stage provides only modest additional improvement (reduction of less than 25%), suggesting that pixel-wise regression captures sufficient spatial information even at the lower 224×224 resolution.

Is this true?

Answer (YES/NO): NO